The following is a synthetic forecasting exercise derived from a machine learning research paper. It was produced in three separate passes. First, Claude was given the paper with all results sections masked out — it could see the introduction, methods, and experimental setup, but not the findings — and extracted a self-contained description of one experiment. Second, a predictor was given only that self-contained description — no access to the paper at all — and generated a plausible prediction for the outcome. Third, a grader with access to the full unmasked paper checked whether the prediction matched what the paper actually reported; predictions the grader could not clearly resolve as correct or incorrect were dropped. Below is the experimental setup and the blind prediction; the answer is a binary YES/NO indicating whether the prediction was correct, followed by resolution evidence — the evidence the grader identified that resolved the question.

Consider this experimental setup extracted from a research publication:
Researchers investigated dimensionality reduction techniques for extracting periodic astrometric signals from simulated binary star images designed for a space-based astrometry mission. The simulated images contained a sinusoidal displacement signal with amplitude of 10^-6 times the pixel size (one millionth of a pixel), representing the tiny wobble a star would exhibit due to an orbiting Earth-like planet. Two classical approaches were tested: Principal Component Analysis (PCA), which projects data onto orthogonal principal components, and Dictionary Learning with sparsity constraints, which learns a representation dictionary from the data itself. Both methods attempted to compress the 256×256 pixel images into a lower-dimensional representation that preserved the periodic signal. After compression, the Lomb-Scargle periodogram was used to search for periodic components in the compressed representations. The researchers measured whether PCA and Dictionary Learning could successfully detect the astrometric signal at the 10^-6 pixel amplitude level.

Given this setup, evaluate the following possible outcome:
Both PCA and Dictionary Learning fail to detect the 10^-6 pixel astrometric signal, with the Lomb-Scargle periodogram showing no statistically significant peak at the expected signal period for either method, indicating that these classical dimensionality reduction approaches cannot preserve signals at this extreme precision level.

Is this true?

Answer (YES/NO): YES